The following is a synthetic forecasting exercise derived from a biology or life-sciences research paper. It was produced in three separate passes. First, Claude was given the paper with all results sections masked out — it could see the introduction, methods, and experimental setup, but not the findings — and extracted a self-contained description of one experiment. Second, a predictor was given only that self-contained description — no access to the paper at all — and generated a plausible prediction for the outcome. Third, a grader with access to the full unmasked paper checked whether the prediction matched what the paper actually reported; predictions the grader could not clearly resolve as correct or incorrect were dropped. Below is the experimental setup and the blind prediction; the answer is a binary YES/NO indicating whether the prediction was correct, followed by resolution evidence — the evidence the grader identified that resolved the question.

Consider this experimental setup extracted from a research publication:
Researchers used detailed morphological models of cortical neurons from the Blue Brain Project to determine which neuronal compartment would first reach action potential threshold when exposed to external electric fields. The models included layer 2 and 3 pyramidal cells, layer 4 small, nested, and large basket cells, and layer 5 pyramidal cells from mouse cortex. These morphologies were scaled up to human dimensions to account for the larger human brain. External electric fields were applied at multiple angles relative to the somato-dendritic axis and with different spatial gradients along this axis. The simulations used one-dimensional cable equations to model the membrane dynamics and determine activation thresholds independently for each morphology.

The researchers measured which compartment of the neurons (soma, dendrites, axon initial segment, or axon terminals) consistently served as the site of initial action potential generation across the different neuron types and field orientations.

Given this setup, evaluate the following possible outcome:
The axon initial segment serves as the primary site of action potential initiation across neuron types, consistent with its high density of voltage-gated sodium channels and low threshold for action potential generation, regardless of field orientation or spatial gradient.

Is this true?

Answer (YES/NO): NO